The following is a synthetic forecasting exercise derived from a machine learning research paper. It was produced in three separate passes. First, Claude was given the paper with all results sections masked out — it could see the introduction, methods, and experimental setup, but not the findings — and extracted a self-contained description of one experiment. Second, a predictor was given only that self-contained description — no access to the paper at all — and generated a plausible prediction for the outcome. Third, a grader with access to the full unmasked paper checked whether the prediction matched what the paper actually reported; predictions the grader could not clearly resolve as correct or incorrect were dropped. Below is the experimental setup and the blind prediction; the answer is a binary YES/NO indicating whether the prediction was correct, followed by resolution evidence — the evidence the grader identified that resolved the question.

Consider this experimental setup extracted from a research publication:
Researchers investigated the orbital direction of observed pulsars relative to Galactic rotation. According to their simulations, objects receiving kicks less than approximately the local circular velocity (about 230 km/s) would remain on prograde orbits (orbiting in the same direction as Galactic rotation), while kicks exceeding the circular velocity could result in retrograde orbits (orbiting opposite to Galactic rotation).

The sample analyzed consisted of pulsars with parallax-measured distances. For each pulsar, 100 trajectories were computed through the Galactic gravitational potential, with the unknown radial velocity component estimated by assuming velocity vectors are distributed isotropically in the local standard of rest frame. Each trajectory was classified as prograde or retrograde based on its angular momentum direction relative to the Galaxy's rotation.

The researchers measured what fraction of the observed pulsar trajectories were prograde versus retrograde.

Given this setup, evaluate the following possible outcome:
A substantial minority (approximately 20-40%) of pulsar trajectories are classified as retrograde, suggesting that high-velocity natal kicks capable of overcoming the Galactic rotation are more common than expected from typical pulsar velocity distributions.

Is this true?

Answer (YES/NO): NO